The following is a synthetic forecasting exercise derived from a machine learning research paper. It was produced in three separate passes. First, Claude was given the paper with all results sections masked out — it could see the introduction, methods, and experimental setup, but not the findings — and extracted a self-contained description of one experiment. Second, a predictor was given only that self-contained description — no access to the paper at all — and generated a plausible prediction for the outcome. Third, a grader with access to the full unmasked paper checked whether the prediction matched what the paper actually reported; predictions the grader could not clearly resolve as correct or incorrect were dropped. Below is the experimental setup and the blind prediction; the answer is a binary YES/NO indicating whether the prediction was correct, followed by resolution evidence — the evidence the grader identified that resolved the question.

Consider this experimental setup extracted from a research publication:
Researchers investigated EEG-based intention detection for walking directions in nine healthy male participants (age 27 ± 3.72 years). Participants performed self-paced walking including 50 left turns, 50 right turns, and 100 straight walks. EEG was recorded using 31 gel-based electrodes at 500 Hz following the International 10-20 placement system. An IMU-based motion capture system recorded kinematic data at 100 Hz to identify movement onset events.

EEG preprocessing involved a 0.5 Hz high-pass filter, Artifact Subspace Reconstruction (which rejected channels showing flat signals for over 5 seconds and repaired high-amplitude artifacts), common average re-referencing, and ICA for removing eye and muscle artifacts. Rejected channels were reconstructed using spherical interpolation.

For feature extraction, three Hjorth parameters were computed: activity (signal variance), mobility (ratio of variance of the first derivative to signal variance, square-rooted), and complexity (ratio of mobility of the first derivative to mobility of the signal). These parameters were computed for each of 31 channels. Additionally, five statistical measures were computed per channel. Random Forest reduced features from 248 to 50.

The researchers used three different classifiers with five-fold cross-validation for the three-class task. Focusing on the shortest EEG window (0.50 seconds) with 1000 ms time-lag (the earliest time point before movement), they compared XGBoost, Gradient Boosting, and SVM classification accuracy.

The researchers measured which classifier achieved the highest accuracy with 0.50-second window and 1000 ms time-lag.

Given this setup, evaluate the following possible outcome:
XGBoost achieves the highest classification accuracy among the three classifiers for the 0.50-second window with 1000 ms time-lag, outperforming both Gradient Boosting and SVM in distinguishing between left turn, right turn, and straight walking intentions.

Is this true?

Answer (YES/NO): NO